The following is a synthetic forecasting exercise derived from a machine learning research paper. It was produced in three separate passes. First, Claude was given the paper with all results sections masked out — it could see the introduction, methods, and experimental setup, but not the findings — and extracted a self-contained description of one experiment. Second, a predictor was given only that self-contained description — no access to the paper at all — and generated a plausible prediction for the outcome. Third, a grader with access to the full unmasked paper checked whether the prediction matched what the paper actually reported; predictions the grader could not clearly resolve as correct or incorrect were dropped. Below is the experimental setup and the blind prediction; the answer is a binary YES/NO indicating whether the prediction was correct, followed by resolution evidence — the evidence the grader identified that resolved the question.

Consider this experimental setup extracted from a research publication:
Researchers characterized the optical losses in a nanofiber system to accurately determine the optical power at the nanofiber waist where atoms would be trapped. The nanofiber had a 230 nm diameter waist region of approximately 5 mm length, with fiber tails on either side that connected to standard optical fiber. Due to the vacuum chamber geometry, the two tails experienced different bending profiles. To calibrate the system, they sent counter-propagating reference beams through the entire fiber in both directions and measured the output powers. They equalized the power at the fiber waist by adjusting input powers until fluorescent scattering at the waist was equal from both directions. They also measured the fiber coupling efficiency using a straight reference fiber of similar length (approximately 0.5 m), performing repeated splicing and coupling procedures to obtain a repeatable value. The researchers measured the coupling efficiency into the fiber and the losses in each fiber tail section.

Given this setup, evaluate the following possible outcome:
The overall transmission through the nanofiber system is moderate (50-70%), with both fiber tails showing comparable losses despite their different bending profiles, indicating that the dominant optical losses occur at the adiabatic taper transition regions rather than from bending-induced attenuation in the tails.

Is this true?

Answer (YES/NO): NO